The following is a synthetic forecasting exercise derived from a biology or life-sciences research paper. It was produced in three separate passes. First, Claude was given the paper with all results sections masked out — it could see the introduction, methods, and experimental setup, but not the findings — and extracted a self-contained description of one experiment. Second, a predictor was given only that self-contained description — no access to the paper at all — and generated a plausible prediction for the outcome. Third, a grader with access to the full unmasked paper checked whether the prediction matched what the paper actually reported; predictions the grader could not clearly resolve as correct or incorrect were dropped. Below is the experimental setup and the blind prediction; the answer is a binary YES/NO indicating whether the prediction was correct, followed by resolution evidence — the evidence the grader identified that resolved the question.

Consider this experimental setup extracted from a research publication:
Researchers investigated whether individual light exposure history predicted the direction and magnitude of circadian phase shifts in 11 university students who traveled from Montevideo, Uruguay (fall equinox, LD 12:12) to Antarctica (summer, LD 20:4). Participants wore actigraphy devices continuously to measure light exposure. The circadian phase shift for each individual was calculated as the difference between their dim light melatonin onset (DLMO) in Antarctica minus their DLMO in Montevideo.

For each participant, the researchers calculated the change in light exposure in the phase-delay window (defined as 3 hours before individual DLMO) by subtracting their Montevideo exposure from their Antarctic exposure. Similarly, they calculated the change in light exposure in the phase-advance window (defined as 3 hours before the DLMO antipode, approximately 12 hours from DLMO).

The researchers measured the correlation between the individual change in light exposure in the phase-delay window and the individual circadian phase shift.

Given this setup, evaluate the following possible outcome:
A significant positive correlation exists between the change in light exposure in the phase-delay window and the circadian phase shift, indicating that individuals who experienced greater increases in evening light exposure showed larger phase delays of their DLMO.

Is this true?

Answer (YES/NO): YES